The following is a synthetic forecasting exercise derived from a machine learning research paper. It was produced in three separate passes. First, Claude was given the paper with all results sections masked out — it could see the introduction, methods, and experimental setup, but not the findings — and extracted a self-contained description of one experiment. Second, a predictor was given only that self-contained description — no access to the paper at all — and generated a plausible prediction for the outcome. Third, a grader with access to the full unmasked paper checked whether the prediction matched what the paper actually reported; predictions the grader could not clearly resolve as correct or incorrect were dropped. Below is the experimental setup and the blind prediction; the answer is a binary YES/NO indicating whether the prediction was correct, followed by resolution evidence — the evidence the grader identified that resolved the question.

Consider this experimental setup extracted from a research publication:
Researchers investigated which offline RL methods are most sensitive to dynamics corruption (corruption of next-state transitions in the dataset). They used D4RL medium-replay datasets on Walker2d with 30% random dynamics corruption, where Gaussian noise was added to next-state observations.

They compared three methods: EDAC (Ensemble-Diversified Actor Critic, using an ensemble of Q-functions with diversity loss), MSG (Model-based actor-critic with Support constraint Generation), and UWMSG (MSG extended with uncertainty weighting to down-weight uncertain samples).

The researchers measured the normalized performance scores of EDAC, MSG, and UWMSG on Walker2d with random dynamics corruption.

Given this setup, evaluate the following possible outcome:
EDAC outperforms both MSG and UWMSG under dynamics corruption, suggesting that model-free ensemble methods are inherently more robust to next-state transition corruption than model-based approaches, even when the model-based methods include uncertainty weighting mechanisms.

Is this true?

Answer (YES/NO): NO